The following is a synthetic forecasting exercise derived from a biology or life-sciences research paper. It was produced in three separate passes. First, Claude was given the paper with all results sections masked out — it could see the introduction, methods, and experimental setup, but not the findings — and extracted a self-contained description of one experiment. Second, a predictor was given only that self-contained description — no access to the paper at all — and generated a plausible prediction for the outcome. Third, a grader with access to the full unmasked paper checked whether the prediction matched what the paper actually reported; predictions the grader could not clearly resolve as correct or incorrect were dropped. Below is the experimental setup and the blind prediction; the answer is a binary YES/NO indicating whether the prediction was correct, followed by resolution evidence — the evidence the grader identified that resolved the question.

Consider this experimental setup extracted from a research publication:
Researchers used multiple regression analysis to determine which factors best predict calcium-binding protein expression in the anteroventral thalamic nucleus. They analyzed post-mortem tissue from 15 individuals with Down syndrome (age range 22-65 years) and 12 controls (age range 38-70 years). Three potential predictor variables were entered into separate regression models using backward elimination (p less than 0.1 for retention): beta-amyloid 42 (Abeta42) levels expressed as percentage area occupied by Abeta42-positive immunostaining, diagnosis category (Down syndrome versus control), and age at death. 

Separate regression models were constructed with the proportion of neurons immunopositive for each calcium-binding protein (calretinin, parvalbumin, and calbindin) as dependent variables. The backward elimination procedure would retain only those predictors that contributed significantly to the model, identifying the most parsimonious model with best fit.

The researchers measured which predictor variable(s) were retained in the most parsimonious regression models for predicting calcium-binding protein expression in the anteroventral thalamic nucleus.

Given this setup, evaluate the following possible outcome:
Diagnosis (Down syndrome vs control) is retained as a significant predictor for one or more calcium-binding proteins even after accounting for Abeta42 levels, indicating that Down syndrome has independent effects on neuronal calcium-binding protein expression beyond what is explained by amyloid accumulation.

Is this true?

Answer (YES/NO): YES